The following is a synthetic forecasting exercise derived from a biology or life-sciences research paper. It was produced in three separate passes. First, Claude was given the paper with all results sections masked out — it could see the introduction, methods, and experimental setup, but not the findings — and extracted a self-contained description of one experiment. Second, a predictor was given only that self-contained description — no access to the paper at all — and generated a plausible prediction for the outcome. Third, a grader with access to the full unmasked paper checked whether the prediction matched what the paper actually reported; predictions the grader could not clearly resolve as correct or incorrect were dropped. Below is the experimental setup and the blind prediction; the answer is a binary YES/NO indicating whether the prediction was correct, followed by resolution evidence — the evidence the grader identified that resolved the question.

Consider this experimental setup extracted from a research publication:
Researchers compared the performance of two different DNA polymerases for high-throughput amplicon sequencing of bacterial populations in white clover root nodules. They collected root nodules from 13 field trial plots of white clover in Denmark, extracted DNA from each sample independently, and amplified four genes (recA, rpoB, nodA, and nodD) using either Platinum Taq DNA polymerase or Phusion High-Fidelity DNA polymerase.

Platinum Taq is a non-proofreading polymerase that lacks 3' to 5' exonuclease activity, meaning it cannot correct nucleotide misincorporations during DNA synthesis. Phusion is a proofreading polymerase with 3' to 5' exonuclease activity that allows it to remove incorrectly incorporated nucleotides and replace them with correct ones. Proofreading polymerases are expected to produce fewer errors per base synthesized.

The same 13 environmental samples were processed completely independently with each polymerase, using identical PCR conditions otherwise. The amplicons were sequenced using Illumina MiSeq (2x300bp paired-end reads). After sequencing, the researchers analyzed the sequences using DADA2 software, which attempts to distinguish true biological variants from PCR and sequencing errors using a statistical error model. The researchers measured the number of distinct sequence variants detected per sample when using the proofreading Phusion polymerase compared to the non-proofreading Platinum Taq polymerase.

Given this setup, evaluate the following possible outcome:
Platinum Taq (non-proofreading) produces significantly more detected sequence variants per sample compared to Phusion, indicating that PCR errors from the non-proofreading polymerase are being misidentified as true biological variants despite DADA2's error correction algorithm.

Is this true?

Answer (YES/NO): YES